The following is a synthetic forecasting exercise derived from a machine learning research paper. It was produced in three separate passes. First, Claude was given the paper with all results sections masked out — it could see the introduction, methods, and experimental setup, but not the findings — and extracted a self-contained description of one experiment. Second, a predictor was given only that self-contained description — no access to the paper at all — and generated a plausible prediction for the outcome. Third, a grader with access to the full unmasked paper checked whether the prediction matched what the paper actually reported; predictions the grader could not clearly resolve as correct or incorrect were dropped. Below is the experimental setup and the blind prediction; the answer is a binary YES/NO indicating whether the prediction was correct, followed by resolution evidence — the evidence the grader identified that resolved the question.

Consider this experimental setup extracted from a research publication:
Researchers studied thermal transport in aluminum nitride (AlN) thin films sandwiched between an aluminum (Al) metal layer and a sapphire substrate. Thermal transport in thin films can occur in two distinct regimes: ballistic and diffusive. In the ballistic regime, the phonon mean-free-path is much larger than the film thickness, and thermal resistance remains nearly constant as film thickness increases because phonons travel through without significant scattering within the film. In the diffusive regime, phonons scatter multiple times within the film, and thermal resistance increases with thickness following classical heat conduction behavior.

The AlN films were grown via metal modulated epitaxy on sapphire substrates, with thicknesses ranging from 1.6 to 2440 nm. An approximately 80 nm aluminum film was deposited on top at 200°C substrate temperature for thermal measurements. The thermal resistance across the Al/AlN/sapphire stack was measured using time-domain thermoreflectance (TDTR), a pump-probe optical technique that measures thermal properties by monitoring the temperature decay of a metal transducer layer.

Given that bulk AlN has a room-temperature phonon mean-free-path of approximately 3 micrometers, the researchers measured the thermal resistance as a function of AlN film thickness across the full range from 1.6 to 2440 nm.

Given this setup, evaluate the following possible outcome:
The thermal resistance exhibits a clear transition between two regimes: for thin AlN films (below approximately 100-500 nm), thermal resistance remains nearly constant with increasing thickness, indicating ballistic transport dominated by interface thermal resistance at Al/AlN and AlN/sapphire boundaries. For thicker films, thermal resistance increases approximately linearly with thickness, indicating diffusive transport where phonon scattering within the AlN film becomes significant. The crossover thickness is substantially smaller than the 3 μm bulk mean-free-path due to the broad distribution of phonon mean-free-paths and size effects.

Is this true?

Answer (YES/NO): NO